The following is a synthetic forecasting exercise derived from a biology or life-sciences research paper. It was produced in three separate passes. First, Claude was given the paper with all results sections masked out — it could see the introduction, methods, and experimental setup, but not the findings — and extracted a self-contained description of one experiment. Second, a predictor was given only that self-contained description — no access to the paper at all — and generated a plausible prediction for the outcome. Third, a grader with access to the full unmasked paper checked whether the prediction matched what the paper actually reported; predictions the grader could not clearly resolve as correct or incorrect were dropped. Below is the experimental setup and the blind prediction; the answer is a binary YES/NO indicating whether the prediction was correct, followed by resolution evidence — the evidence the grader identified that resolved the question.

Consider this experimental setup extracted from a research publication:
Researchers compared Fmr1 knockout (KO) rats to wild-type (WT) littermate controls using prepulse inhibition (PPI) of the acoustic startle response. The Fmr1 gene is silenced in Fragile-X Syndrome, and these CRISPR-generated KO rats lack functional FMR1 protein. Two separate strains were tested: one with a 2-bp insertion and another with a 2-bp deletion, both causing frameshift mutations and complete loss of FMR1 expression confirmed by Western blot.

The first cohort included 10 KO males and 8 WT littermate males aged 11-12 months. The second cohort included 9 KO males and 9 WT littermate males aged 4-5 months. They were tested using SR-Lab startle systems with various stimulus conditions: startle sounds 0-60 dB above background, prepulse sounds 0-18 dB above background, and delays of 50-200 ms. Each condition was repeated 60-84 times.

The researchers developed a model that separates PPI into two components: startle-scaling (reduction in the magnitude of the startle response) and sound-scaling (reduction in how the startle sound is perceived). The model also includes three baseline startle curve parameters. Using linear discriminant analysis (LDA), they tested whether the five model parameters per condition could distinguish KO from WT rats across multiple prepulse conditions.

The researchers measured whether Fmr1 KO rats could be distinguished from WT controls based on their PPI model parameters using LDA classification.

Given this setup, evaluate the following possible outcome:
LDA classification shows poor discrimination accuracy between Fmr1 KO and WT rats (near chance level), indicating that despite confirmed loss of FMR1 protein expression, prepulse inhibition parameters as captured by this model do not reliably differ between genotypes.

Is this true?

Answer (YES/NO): YES